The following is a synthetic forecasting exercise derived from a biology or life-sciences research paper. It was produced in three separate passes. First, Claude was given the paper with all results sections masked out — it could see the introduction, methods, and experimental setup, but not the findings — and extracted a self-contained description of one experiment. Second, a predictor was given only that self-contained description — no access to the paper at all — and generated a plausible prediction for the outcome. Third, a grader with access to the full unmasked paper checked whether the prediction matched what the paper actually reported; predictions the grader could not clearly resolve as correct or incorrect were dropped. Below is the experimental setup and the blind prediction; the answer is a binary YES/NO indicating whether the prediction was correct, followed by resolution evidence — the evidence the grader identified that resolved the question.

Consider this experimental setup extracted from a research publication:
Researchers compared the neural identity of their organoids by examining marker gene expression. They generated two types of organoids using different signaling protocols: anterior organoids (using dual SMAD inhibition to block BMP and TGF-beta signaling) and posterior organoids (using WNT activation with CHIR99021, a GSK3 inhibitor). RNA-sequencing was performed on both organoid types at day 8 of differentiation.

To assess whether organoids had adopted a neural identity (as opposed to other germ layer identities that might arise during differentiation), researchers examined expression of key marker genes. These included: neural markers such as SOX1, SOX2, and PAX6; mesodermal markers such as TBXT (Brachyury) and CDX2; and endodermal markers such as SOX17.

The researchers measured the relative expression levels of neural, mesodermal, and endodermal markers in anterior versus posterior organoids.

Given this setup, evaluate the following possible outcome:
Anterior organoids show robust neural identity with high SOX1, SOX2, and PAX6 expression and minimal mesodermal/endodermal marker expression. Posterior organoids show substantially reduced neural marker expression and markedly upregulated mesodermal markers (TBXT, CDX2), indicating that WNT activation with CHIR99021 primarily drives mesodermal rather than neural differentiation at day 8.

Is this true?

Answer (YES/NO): NO